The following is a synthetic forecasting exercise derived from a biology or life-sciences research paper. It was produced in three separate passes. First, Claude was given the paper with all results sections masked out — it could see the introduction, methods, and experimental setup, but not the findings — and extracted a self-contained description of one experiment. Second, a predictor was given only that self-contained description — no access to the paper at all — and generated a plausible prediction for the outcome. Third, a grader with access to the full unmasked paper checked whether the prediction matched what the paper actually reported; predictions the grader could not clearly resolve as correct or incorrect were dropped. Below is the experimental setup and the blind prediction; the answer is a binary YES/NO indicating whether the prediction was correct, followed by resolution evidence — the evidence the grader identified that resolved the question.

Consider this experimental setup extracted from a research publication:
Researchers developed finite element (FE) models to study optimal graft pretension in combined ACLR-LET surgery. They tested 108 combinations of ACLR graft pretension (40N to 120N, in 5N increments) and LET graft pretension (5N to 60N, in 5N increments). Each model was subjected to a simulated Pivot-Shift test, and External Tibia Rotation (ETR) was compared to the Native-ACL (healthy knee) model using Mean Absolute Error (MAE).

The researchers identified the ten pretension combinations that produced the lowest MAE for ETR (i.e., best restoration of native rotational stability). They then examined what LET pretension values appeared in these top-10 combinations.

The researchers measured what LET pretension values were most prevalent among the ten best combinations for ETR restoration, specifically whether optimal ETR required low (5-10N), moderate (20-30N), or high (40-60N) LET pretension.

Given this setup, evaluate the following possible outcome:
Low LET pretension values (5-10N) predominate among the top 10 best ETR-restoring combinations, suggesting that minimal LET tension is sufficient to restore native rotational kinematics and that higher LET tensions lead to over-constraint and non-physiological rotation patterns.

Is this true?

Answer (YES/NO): YES